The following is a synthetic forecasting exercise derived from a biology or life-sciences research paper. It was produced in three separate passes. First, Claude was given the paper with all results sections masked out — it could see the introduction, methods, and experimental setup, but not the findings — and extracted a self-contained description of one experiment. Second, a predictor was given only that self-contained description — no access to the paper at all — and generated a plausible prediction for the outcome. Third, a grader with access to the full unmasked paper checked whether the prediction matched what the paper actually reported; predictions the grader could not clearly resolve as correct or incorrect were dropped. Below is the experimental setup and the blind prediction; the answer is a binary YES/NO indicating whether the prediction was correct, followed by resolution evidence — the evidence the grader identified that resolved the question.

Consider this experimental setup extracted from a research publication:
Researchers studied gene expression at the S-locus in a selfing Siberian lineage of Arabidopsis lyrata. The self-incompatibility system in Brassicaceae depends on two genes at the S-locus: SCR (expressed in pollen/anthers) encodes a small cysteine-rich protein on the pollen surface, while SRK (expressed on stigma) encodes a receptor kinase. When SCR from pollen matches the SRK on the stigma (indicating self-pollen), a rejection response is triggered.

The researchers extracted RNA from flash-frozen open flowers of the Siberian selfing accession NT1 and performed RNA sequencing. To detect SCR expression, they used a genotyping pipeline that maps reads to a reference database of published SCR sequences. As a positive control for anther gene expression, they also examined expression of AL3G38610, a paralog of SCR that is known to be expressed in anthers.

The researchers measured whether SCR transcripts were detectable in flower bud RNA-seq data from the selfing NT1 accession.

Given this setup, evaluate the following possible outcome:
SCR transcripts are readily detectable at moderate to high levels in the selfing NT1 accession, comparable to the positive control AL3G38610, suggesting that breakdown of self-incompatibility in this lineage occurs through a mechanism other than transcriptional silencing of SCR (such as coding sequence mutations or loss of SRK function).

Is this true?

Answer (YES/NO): NO